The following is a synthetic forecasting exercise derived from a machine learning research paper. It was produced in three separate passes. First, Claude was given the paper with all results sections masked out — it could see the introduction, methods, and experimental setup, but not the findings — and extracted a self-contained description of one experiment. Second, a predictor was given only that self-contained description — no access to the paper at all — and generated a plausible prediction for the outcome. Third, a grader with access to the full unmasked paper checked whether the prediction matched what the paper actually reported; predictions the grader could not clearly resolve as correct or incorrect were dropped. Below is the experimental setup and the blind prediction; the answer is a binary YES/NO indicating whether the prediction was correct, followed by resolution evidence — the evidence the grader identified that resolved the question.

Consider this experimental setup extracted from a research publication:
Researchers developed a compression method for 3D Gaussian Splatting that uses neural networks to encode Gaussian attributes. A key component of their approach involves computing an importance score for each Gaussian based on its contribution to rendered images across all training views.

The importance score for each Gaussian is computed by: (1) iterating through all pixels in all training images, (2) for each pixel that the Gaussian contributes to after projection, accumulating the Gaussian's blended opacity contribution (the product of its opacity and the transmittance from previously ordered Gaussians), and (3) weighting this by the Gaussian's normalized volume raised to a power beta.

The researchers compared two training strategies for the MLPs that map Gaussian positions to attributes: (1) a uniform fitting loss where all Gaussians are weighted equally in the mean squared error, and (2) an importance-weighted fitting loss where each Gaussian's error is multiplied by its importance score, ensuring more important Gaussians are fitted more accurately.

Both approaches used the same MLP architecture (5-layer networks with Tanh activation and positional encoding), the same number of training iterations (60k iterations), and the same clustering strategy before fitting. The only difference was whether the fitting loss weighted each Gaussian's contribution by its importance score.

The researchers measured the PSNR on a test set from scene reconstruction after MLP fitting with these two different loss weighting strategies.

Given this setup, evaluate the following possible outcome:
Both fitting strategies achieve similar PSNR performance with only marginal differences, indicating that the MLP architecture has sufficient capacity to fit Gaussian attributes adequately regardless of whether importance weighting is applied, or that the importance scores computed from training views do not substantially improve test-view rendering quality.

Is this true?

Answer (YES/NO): NO